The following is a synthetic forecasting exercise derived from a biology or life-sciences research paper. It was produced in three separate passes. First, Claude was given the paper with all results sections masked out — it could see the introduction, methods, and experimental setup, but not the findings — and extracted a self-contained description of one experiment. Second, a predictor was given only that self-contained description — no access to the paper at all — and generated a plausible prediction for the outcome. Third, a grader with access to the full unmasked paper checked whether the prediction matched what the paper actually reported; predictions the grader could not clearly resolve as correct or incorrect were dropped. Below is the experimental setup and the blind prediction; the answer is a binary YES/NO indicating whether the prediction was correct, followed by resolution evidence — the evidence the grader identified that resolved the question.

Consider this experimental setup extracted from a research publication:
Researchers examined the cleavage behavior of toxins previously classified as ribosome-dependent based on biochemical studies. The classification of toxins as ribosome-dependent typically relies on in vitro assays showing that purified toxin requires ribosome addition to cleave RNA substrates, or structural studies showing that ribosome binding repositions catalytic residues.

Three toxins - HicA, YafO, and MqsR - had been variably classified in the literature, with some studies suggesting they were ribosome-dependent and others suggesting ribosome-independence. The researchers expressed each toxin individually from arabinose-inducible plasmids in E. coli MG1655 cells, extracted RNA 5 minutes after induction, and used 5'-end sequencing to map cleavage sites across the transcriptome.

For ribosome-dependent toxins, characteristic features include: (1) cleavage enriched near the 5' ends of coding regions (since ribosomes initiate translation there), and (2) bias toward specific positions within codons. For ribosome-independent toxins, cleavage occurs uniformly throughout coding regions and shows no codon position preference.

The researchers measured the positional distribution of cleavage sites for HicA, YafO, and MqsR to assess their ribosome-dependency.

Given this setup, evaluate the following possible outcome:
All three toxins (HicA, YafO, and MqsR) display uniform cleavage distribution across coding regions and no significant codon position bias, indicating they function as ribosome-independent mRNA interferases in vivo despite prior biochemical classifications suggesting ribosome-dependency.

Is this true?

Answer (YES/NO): NO